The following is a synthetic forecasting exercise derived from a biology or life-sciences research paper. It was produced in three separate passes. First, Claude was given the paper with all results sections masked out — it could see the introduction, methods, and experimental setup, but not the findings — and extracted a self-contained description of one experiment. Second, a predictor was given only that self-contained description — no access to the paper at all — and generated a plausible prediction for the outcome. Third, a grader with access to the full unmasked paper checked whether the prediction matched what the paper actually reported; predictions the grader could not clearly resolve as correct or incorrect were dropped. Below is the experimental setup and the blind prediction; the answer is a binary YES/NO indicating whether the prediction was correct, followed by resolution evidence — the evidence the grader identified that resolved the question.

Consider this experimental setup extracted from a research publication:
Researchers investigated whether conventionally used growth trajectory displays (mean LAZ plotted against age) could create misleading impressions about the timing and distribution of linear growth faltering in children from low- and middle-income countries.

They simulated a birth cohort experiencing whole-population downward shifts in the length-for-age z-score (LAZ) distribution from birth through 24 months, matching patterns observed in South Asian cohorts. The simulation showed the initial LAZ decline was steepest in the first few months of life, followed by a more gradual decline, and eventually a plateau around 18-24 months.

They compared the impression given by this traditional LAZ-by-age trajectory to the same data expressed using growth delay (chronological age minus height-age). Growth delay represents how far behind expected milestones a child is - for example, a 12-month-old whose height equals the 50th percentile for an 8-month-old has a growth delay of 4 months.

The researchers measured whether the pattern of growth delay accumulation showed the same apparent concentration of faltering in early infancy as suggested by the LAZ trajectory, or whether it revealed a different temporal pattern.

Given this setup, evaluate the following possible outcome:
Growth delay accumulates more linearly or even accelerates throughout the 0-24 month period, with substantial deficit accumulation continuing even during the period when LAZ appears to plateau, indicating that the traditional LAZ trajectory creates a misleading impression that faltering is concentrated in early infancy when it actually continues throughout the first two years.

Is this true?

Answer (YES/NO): YES